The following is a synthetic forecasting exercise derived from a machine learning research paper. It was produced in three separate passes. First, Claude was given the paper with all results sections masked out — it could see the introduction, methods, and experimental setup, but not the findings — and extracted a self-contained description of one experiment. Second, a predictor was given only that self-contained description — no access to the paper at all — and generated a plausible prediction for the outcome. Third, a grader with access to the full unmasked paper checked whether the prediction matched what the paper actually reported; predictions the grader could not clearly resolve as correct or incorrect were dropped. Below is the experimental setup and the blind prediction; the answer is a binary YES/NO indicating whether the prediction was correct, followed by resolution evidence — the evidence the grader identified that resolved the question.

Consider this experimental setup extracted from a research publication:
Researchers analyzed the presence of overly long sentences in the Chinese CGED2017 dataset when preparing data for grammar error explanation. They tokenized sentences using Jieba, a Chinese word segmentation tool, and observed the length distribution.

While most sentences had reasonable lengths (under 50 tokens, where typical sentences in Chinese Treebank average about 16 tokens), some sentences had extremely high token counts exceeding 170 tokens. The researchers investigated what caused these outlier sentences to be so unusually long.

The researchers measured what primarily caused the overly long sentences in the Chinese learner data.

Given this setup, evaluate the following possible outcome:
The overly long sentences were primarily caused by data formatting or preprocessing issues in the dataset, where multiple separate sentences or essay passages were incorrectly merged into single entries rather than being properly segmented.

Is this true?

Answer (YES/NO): NO